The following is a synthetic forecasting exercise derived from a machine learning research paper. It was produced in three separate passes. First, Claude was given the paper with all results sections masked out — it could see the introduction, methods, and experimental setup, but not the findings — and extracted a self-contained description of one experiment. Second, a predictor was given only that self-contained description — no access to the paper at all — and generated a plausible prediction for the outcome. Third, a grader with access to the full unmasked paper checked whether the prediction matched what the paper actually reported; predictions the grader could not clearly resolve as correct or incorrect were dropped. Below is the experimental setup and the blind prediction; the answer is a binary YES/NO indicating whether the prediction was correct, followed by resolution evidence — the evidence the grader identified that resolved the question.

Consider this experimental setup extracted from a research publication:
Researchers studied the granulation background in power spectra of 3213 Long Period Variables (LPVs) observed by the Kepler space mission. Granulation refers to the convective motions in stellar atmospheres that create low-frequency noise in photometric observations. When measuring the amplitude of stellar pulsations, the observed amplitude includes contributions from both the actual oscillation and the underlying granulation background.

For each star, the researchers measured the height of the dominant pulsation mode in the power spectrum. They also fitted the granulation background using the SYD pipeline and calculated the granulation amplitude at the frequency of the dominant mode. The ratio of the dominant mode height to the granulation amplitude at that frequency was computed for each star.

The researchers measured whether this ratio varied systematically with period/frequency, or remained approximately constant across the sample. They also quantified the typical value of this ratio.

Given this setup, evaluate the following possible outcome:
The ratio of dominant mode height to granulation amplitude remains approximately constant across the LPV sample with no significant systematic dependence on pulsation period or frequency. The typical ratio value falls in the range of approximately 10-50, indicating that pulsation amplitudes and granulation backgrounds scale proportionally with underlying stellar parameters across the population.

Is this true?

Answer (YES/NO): NO